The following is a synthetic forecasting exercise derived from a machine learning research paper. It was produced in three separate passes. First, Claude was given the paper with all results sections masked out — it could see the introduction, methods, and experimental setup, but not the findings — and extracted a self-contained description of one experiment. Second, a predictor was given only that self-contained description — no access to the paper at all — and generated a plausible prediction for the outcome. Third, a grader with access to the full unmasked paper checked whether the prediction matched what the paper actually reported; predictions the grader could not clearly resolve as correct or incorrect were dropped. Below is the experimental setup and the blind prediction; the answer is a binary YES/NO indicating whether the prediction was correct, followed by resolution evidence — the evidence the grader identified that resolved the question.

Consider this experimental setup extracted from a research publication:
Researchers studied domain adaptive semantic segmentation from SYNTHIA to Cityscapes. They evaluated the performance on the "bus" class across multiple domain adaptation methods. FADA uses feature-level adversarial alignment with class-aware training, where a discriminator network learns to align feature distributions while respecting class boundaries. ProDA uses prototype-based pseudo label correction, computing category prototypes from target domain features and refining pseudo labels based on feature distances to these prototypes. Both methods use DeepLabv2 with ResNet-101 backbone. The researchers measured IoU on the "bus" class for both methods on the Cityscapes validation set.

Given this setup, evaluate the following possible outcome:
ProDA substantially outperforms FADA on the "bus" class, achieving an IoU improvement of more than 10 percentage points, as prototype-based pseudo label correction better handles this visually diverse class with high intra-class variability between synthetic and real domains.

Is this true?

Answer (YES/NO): NO